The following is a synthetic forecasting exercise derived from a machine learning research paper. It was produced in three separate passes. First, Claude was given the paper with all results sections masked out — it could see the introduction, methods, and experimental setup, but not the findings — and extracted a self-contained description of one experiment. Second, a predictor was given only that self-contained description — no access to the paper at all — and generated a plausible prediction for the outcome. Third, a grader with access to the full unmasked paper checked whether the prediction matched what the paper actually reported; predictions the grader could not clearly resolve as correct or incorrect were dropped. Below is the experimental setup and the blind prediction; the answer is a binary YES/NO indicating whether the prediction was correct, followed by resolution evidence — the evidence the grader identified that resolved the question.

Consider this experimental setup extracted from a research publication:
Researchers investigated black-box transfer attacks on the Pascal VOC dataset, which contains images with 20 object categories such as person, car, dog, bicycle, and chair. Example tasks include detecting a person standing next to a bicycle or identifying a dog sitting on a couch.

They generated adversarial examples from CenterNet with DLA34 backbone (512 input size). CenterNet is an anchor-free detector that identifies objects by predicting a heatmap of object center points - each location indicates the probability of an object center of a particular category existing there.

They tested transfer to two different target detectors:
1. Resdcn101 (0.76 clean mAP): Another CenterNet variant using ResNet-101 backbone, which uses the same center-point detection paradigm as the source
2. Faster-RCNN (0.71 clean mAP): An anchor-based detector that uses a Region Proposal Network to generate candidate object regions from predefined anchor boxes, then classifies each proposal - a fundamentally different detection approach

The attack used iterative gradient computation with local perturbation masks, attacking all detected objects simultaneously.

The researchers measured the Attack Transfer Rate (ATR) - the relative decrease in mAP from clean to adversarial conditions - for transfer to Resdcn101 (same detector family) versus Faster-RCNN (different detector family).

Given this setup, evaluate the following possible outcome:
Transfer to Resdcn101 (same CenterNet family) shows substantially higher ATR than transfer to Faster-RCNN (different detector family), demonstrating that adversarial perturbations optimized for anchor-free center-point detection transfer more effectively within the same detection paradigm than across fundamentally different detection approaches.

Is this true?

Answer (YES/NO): NO